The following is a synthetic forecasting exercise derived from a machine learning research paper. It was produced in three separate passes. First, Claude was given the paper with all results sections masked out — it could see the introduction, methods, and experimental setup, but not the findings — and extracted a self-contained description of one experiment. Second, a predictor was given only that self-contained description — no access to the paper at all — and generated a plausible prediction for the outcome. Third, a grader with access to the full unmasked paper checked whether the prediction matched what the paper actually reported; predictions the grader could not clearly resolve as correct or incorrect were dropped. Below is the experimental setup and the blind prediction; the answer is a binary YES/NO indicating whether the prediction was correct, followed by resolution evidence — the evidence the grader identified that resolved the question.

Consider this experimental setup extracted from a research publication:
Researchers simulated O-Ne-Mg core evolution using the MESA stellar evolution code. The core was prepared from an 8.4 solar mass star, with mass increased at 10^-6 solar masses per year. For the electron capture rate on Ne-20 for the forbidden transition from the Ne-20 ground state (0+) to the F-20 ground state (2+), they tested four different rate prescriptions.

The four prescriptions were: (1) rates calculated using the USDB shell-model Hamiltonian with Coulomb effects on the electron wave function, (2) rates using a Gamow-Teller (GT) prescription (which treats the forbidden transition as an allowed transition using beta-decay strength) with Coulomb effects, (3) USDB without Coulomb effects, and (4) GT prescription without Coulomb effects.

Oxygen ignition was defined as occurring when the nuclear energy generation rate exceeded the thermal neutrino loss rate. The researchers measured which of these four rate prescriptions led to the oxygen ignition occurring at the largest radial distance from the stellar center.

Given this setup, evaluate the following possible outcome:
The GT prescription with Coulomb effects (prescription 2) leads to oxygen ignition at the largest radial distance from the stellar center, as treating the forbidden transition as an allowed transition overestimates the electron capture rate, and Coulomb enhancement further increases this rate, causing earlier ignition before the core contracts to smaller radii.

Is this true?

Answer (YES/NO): NO